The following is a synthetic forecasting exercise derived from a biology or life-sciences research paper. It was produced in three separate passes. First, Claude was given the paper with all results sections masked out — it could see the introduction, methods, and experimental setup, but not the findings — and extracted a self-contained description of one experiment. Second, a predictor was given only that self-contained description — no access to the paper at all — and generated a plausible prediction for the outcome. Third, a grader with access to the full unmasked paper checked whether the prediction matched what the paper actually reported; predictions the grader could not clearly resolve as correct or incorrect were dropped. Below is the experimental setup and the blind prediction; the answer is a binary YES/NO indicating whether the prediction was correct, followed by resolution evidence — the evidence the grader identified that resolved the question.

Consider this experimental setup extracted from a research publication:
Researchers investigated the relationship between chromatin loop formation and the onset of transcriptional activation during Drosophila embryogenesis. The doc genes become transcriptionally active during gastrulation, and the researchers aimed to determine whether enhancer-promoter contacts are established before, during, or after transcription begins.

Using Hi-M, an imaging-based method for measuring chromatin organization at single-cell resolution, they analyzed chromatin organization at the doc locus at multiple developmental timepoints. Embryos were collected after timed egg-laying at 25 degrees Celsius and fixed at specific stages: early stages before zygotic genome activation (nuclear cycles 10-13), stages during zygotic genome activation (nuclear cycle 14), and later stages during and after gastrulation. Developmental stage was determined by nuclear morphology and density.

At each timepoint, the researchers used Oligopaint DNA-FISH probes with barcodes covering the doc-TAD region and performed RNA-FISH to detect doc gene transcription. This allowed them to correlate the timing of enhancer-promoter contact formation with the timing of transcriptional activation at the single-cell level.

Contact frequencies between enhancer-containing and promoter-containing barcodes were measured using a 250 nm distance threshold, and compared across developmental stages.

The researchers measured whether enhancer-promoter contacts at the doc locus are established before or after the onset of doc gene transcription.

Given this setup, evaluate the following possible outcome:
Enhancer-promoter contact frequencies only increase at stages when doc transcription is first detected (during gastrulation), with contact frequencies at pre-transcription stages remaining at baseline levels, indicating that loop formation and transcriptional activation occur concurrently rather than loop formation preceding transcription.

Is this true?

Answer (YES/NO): NO